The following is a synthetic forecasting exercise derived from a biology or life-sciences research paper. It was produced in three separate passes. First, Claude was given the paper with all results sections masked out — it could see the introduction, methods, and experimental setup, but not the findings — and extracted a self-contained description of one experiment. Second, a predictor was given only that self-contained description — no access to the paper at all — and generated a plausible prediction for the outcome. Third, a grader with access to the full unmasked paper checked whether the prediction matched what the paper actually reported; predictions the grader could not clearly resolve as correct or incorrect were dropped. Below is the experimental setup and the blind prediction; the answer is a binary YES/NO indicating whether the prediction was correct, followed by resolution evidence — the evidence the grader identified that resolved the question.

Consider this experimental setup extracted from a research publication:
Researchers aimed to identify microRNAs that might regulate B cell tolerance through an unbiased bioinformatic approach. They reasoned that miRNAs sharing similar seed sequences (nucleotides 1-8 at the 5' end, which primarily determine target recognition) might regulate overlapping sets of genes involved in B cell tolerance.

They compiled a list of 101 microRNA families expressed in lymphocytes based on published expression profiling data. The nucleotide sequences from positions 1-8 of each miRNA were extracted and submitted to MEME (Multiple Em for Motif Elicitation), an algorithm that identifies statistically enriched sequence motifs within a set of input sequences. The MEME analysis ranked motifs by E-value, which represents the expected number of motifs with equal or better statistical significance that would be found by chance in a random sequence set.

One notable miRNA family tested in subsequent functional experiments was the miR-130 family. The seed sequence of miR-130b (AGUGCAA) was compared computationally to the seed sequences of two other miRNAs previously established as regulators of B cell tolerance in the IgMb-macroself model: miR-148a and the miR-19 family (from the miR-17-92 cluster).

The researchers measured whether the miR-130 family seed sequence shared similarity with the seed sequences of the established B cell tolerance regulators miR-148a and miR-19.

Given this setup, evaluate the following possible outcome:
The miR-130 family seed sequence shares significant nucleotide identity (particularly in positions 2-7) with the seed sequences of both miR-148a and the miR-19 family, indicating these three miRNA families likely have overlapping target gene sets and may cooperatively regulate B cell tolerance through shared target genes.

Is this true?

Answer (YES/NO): YES